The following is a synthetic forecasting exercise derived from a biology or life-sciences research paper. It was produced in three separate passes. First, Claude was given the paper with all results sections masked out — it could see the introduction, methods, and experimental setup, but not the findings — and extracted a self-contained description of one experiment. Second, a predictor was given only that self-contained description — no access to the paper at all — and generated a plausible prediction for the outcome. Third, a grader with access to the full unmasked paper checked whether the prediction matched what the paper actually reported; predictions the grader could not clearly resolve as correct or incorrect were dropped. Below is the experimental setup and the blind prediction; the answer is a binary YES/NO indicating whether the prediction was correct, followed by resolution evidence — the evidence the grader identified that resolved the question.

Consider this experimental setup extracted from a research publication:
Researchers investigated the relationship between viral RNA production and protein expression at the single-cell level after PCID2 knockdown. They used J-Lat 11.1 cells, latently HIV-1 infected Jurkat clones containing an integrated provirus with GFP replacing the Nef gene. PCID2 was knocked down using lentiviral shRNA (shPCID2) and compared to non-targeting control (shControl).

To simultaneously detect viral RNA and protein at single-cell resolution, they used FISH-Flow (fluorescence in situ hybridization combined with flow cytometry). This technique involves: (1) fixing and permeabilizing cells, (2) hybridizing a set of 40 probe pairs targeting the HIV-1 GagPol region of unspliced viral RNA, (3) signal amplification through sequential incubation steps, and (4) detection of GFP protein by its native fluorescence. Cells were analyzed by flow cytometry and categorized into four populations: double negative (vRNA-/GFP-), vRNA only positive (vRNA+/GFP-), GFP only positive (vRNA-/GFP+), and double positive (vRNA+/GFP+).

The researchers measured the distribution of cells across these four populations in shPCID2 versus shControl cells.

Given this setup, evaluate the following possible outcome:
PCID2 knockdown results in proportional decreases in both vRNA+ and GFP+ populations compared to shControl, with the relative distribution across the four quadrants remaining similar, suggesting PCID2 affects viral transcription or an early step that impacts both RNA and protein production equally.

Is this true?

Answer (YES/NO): NO